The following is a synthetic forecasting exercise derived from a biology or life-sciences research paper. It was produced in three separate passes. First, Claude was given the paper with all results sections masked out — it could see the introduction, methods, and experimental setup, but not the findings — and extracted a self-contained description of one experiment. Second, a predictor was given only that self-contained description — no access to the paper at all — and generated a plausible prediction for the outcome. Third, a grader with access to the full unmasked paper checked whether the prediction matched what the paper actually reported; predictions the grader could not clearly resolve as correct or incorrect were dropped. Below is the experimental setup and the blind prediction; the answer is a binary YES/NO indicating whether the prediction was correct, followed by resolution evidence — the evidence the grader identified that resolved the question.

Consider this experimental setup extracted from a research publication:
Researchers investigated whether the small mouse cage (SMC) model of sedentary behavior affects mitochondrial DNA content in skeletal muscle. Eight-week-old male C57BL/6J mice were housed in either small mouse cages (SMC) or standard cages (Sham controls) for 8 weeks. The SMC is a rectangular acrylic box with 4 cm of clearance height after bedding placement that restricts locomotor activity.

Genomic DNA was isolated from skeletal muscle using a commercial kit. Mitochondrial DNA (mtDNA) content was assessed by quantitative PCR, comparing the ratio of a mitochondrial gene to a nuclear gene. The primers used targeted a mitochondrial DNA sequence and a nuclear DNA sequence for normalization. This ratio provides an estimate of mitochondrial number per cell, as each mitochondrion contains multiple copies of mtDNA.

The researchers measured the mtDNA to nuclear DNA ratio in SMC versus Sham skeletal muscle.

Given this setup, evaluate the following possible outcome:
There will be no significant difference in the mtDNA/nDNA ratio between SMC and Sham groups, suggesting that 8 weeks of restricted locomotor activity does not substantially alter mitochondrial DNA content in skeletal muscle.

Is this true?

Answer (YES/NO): YES